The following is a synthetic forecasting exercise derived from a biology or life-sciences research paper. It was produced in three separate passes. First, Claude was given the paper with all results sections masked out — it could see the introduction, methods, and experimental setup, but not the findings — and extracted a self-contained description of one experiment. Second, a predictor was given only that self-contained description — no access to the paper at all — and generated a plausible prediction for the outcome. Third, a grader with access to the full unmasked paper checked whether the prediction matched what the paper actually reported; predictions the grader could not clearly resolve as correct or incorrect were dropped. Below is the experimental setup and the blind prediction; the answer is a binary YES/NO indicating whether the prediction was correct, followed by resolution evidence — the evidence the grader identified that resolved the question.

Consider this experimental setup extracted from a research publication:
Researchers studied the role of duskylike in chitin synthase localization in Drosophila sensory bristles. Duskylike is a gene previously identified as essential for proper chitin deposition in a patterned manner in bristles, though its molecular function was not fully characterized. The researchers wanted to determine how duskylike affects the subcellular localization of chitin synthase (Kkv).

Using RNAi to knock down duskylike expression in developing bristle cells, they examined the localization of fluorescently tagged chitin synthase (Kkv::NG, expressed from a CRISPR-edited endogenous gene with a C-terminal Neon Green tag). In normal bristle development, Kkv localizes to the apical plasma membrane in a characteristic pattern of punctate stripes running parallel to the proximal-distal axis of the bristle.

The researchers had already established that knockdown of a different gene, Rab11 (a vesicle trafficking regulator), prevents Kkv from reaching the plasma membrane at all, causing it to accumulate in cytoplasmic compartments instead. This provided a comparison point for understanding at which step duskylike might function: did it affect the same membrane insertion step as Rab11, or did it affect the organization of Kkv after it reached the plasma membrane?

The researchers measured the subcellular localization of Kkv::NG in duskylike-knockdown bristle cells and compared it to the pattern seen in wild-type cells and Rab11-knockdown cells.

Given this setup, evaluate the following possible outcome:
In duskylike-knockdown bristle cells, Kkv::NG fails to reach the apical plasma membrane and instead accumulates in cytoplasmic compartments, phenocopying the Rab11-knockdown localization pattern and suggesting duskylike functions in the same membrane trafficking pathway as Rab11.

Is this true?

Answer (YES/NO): NO